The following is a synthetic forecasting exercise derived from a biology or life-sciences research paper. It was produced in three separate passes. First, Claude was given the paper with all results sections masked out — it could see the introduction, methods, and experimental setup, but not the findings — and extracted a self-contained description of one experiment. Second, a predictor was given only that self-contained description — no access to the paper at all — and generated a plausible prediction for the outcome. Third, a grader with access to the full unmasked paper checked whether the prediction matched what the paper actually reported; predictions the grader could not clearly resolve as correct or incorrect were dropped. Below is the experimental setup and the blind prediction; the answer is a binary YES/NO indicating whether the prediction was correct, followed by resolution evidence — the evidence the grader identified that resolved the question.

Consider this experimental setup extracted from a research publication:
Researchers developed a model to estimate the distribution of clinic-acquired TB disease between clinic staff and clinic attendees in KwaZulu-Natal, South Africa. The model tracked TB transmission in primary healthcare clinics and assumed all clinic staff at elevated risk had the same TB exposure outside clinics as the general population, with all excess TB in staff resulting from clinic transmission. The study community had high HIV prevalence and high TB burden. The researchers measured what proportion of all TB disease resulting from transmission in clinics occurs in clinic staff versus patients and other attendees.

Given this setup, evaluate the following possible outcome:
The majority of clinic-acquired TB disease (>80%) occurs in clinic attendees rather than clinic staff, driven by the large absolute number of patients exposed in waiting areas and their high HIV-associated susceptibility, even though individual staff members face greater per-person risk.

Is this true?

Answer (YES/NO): YES